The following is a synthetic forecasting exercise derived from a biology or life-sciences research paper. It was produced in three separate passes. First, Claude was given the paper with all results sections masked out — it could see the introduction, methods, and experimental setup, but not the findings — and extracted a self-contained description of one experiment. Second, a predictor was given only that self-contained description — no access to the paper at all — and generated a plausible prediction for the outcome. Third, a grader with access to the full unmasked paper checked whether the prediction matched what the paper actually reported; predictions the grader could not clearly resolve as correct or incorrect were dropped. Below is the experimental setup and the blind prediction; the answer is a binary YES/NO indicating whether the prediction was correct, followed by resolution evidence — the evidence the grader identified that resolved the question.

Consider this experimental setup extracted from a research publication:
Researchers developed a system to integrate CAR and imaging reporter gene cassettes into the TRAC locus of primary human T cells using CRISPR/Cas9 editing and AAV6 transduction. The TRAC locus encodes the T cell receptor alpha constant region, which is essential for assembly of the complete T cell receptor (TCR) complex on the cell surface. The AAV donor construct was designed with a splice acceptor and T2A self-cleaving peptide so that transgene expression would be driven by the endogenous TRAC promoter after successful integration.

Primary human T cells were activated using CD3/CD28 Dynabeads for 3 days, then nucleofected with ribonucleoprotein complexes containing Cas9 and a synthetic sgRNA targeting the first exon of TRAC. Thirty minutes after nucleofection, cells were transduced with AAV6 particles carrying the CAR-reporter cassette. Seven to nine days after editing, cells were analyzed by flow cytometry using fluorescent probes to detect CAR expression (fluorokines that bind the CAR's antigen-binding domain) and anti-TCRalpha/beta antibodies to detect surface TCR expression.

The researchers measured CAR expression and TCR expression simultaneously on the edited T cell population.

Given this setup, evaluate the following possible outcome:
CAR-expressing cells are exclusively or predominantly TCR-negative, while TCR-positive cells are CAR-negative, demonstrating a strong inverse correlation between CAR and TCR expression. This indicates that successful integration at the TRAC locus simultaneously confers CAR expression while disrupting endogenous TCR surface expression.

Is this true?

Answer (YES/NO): YES